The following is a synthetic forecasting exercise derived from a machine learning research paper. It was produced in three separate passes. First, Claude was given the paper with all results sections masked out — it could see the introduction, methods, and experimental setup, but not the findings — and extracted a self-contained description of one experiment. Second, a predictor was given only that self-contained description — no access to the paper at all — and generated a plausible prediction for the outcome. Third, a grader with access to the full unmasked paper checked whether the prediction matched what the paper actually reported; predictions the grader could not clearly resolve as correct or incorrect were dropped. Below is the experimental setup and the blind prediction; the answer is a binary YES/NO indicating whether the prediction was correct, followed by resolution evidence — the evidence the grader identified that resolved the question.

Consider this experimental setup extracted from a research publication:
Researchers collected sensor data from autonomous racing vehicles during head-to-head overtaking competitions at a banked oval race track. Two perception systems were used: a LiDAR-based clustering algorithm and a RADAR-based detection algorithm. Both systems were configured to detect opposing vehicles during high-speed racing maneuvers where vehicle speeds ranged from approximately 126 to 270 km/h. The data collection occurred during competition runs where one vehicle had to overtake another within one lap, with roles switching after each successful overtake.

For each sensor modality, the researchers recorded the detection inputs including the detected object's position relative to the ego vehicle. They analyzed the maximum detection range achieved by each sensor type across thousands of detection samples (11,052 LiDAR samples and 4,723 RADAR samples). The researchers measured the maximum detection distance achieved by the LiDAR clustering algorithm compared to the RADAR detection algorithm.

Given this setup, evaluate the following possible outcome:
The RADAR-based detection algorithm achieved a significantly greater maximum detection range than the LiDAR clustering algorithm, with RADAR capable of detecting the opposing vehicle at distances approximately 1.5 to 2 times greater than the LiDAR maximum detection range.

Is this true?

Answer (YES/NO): NO